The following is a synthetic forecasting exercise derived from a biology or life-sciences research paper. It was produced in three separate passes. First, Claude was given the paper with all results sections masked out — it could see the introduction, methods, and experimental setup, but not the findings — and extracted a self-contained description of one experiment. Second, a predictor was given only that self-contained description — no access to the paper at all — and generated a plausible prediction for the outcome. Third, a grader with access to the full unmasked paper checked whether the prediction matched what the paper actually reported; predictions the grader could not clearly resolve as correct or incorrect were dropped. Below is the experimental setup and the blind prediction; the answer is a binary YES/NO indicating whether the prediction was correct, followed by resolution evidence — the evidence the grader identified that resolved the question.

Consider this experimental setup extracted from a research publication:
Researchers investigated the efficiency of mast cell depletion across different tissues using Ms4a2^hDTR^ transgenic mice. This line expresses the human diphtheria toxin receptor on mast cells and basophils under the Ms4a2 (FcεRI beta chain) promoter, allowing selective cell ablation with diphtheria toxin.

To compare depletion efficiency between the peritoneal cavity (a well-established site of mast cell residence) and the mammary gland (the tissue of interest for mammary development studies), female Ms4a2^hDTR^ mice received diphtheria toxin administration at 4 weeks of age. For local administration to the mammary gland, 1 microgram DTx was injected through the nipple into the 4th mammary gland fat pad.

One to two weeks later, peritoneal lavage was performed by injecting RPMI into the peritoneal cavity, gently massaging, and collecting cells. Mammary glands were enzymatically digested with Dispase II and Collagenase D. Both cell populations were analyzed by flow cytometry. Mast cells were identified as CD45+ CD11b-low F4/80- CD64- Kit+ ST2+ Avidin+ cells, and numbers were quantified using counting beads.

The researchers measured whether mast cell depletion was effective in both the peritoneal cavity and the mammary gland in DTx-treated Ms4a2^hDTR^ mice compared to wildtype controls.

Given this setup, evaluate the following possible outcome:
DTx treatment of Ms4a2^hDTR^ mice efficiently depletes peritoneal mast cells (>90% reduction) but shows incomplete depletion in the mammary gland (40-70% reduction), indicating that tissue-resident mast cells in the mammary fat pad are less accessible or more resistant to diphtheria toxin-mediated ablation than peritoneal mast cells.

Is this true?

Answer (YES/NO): NO